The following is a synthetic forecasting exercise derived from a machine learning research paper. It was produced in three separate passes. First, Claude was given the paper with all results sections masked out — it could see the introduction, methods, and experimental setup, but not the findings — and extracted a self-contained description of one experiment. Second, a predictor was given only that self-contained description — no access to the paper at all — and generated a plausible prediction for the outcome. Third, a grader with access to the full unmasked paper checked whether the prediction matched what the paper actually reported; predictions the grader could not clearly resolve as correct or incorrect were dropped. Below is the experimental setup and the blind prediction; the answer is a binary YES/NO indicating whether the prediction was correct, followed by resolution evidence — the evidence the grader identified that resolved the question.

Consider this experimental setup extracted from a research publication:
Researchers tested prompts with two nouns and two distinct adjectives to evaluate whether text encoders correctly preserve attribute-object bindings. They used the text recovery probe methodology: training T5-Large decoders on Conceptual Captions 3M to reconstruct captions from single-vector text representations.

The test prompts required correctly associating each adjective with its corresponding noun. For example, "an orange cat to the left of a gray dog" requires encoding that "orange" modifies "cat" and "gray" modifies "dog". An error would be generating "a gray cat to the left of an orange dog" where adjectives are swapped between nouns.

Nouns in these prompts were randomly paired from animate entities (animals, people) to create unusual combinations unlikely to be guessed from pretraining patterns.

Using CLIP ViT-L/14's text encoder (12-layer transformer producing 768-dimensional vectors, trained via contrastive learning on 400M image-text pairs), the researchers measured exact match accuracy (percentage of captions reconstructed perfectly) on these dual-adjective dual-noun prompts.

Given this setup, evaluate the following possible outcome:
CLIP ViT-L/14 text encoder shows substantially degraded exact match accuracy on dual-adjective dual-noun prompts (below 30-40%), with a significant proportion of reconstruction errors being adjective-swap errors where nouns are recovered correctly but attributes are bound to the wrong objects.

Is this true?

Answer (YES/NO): YES